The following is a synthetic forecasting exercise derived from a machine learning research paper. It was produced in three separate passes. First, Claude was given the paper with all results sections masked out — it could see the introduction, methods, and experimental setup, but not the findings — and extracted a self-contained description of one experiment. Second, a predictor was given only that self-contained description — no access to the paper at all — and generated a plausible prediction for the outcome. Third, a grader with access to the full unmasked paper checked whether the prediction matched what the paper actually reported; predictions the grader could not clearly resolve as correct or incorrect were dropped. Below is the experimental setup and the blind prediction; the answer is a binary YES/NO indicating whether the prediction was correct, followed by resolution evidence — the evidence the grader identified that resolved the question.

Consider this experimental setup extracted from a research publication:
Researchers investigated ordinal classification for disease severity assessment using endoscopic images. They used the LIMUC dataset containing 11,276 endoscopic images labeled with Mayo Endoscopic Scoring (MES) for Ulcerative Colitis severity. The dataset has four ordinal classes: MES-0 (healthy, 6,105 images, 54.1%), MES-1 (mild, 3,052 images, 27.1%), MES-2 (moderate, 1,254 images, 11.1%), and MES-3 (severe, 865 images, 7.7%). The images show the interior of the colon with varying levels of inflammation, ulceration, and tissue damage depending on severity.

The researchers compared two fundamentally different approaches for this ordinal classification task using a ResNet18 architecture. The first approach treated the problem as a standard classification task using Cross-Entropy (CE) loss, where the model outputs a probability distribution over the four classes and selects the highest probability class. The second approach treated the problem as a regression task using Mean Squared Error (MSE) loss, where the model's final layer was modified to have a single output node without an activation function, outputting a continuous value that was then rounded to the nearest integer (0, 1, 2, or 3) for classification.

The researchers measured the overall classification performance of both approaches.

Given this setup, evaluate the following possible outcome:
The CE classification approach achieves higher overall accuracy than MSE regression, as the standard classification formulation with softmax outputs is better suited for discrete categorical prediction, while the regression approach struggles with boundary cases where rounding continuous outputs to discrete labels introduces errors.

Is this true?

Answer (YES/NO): NO